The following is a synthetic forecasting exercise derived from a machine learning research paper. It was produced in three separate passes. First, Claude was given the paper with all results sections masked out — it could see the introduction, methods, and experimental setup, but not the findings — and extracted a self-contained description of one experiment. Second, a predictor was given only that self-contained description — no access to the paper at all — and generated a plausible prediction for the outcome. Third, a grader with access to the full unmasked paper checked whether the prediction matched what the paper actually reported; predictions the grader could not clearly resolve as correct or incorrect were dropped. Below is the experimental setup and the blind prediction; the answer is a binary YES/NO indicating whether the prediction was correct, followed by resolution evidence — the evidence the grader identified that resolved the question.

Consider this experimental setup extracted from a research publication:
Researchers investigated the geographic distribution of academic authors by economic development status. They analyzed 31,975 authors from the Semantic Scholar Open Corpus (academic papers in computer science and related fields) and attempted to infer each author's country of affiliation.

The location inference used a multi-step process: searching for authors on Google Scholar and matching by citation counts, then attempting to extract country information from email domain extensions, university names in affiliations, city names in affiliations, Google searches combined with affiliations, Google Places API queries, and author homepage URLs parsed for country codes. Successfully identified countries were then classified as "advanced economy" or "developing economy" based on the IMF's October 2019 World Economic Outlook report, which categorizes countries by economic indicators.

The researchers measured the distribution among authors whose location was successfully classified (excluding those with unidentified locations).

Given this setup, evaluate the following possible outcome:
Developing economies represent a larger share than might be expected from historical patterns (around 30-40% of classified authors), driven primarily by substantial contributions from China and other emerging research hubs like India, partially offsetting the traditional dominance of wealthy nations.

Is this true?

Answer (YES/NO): NO